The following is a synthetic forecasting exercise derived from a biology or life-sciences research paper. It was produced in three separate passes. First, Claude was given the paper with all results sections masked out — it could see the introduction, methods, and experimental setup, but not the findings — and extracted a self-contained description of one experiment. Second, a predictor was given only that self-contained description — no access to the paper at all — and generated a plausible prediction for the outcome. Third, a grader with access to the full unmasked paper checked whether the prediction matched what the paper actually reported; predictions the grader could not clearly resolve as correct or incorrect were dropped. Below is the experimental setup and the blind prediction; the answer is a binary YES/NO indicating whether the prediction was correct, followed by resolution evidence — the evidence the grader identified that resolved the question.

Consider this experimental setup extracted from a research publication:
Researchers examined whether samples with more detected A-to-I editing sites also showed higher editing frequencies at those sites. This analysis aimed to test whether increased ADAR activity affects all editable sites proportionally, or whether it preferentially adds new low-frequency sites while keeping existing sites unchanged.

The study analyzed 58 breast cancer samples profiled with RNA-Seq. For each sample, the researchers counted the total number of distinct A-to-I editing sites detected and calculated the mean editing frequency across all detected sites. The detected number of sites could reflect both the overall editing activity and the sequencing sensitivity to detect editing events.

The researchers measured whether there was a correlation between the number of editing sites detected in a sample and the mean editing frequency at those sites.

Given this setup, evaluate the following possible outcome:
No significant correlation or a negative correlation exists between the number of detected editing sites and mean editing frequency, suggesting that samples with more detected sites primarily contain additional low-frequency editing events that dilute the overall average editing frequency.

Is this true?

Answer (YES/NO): NO